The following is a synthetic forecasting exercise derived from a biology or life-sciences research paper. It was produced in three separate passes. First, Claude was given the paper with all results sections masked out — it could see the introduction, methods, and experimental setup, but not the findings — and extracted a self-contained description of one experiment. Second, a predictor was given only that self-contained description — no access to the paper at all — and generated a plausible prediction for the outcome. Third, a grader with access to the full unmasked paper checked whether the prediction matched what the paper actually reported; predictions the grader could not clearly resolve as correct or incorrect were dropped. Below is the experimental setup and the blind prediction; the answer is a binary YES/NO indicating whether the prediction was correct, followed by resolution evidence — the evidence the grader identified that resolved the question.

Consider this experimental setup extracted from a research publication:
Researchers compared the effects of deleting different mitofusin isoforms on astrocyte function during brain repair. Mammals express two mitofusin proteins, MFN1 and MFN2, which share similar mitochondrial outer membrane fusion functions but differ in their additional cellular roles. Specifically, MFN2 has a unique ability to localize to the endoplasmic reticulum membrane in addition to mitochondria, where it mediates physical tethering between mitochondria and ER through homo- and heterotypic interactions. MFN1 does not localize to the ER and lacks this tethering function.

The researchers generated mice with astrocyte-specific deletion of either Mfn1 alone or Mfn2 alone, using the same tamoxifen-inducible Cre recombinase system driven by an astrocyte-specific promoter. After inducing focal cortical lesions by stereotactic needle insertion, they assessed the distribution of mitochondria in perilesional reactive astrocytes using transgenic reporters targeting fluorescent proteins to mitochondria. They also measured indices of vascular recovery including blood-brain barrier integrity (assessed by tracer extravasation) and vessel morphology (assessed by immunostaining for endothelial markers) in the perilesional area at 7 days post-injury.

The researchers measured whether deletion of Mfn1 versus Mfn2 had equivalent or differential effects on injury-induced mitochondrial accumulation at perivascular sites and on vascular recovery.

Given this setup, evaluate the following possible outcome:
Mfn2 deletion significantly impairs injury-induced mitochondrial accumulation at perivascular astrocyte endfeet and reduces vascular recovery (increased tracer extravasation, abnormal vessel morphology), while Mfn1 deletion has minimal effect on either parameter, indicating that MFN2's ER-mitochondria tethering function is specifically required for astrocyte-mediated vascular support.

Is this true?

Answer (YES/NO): YES